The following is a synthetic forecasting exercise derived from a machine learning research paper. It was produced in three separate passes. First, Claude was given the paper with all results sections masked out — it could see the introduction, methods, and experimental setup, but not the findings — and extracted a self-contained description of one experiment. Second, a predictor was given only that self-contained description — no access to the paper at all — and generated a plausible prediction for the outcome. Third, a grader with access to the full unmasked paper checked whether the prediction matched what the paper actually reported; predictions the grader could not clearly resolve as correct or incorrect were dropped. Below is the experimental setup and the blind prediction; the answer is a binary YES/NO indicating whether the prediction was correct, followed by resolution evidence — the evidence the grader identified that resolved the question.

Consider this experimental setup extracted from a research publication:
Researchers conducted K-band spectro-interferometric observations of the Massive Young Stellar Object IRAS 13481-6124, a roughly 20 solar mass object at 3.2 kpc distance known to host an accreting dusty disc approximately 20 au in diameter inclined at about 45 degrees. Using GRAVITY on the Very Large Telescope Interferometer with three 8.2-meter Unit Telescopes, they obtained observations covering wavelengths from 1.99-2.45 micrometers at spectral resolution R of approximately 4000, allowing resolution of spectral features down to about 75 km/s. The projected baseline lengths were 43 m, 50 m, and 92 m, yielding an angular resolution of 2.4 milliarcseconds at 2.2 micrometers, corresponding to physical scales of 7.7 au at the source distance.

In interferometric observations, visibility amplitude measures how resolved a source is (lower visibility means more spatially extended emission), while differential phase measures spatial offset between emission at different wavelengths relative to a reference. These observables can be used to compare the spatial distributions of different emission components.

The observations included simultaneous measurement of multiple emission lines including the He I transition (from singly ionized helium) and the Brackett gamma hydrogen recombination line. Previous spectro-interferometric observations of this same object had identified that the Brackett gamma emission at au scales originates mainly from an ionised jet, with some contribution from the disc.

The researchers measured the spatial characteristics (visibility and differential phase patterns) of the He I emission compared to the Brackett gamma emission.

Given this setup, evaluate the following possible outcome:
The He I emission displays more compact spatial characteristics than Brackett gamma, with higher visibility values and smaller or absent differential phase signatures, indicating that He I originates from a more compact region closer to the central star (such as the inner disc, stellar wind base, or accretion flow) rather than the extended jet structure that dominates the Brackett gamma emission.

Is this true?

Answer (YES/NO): NO